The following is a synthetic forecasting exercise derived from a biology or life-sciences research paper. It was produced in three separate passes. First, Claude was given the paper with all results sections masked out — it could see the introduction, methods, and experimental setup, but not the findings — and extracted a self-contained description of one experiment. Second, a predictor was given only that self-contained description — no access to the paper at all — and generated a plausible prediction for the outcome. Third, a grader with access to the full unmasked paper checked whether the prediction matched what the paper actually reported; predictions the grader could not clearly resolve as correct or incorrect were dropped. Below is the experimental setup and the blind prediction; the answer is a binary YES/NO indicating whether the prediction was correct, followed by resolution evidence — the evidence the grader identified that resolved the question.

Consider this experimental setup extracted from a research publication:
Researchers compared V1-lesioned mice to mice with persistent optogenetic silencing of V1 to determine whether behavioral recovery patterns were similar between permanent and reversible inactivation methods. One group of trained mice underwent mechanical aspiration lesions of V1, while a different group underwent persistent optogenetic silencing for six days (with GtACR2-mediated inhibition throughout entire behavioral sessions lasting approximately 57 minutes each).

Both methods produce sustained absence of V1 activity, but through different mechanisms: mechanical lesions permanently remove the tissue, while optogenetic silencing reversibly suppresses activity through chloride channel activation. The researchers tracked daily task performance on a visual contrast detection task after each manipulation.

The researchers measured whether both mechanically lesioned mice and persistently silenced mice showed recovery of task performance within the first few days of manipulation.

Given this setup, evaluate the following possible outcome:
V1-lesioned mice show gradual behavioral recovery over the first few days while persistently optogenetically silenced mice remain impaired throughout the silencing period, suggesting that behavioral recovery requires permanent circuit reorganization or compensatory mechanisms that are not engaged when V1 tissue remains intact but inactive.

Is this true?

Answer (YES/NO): NO